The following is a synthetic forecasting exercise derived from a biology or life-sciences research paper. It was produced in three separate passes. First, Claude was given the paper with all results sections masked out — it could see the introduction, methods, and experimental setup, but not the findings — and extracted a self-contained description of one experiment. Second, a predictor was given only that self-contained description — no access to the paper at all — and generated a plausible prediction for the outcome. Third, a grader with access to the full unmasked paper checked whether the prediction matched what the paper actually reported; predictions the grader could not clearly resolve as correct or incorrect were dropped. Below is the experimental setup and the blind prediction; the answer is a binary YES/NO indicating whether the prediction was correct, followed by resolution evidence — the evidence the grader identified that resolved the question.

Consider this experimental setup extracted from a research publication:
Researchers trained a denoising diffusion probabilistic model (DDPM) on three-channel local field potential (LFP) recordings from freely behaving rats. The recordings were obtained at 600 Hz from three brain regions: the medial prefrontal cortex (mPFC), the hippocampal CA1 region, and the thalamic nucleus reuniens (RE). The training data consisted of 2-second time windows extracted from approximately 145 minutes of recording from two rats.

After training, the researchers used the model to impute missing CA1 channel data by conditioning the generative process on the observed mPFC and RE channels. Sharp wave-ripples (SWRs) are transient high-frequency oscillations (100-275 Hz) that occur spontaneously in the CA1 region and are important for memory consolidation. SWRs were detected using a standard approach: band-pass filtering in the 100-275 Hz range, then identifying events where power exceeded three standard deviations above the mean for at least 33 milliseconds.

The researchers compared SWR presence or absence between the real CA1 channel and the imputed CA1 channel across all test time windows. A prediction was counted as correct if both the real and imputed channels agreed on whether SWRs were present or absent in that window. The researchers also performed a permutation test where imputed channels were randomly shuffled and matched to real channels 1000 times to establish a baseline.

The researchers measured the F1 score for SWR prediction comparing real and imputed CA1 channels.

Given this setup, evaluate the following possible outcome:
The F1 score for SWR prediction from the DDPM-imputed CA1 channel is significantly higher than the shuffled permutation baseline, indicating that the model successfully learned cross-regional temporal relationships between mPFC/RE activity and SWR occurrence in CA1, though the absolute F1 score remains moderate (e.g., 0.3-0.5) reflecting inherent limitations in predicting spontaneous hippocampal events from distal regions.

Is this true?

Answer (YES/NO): YES